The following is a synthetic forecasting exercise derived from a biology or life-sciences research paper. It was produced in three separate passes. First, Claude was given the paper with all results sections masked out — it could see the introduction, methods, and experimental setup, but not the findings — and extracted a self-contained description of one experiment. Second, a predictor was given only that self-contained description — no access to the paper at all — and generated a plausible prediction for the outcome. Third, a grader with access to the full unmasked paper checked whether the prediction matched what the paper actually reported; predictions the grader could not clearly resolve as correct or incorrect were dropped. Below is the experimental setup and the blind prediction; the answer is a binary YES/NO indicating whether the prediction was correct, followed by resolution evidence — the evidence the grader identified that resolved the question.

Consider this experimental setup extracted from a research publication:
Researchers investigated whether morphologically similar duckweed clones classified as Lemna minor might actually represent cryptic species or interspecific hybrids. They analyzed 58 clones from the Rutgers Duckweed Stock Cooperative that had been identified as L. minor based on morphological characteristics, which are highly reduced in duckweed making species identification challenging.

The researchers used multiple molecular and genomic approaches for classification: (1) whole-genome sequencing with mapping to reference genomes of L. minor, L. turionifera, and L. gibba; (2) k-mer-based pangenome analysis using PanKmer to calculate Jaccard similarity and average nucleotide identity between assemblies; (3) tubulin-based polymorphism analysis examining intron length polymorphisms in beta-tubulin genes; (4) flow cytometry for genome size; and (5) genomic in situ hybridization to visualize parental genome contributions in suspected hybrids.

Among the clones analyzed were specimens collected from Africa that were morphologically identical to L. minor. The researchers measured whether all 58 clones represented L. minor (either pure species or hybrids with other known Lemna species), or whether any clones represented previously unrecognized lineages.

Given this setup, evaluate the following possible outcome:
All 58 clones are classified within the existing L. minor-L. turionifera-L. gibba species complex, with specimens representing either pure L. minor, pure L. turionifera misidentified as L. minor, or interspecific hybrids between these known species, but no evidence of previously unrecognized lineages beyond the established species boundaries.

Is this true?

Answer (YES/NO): NO